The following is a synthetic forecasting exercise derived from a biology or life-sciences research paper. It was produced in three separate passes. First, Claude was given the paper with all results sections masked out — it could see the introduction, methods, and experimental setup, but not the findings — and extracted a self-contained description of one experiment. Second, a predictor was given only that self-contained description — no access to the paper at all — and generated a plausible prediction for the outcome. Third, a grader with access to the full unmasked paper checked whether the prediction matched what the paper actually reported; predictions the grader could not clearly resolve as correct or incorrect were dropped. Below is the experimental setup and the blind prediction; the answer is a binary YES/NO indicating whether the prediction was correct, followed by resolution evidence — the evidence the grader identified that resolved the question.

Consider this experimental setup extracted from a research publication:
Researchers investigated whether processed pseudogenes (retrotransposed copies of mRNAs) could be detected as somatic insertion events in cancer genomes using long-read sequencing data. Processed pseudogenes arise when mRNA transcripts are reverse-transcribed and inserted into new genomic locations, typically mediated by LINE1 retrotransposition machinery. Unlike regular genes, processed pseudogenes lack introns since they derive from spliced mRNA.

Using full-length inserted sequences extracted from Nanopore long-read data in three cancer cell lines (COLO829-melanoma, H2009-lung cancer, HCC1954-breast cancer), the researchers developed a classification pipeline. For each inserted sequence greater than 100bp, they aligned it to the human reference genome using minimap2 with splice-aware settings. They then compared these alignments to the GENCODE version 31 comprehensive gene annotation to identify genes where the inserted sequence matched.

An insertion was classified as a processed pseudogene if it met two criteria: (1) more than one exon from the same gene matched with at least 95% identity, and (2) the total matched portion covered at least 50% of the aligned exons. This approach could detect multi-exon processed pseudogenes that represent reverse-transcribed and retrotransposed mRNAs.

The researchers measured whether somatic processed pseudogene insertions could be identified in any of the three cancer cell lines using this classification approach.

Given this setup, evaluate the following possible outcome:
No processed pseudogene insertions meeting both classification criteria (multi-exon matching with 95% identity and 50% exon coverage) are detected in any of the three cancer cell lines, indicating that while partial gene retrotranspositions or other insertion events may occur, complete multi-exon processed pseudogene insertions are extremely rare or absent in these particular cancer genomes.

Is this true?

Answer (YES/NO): NO